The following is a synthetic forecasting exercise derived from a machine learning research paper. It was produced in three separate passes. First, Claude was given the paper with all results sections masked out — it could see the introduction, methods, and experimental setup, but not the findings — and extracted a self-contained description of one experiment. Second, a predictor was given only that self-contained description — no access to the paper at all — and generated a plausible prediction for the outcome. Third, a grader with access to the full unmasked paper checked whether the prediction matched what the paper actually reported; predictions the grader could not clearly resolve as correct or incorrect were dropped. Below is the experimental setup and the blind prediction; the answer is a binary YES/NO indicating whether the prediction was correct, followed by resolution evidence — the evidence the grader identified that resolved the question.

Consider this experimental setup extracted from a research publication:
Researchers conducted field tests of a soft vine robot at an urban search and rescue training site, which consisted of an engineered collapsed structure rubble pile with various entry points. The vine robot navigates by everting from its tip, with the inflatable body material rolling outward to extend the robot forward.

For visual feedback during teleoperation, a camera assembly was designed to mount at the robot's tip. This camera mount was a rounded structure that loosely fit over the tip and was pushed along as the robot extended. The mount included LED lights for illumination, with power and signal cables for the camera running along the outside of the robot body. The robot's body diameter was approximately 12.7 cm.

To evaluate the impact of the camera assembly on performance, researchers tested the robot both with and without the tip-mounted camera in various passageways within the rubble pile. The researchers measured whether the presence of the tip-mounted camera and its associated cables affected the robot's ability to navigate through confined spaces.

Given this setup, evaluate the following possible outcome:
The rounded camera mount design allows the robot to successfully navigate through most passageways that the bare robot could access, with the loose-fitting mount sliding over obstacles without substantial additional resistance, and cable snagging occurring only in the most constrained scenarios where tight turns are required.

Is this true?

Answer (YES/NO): NO